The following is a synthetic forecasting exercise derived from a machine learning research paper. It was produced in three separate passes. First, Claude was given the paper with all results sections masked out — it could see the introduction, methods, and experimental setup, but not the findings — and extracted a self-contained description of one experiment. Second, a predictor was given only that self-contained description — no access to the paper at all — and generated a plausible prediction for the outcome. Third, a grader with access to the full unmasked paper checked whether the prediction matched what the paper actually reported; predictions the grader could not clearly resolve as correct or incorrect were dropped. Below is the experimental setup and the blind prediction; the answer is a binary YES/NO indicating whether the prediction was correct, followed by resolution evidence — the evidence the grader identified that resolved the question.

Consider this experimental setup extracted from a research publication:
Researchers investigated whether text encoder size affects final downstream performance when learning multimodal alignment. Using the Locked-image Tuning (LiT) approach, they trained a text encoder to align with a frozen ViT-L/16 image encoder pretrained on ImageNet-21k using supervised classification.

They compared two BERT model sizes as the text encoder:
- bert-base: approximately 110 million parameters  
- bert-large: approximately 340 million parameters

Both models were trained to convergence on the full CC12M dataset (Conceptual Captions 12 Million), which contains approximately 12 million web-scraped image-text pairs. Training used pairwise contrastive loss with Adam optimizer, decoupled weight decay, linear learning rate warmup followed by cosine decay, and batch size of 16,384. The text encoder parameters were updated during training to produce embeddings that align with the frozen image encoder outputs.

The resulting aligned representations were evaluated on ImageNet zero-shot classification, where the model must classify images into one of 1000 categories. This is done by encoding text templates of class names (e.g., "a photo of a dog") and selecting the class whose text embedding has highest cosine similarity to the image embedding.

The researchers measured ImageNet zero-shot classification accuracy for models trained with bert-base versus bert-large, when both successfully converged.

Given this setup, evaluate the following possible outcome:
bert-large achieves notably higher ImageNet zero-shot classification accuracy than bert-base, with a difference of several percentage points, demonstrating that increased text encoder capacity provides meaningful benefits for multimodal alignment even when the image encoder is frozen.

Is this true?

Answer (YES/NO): NO